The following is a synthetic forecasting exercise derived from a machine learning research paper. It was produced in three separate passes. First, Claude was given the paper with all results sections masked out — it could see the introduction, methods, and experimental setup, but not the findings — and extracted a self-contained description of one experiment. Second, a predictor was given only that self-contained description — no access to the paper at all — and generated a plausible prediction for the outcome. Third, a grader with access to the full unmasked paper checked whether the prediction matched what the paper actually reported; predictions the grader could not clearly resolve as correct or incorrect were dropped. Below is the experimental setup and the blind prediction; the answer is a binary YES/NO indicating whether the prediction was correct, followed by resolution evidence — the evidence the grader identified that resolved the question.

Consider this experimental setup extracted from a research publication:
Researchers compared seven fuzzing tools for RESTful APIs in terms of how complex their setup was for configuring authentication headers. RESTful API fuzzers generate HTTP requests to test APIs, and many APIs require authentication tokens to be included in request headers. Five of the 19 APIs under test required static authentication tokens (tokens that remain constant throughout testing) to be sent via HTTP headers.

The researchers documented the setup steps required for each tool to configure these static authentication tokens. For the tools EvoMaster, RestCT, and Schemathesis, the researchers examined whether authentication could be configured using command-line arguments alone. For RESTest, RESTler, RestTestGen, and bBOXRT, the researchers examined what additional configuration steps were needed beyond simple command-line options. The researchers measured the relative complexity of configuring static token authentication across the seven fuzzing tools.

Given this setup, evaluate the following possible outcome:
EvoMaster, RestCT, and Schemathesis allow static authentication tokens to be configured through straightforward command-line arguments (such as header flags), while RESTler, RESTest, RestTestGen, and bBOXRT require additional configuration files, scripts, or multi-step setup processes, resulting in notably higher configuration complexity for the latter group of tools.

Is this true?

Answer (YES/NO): YES